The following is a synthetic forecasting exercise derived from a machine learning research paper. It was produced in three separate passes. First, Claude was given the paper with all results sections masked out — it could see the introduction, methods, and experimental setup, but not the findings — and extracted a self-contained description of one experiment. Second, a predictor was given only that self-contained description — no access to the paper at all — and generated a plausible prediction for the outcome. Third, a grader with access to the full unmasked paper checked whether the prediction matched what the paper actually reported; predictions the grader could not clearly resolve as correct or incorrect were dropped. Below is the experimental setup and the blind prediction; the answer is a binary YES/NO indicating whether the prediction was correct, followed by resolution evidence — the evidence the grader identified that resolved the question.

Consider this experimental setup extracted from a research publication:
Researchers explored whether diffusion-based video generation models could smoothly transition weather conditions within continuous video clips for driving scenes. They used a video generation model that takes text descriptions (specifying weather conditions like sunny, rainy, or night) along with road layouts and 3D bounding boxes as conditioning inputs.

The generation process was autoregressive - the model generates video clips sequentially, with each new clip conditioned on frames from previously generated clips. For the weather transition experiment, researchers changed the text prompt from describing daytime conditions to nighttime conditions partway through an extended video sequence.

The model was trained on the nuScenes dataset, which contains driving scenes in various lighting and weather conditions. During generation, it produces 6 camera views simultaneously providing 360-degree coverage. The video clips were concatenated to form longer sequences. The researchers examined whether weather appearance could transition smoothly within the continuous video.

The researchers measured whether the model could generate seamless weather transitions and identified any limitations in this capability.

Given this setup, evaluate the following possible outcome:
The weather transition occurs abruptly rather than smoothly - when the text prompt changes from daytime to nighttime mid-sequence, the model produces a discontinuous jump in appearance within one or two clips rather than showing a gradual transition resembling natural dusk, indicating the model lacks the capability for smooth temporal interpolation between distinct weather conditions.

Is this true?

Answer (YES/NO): NO